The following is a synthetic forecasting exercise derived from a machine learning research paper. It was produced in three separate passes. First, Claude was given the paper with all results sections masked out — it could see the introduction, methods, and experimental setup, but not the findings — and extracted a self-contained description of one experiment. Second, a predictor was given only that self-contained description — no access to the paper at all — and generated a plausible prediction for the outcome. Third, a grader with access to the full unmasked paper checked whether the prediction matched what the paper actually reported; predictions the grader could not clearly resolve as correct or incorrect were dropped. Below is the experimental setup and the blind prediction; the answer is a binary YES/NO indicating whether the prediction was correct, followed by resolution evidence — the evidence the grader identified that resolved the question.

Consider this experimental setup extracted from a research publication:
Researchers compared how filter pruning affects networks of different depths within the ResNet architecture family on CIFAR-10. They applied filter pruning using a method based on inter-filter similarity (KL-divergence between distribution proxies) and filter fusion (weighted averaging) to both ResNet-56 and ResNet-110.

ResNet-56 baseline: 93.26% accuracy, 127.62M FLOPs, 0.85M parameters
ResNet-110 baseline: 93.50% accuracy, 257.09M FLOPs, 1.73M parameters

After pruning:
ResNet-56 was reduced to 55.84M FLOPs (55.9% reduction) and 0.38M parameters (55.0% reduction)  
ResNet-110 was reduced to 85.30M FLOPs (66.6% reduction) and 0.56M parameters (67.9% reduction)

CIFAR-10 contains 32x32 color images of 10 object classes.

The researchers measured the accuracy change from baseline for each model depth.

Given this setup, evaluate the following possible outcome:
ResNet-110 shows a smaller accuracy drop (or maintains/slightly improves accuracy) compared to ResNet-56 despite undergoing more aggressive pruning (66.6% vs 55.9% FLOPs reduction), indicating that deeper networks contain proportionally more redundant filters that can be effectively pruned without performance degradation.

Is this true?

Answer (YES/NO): YES